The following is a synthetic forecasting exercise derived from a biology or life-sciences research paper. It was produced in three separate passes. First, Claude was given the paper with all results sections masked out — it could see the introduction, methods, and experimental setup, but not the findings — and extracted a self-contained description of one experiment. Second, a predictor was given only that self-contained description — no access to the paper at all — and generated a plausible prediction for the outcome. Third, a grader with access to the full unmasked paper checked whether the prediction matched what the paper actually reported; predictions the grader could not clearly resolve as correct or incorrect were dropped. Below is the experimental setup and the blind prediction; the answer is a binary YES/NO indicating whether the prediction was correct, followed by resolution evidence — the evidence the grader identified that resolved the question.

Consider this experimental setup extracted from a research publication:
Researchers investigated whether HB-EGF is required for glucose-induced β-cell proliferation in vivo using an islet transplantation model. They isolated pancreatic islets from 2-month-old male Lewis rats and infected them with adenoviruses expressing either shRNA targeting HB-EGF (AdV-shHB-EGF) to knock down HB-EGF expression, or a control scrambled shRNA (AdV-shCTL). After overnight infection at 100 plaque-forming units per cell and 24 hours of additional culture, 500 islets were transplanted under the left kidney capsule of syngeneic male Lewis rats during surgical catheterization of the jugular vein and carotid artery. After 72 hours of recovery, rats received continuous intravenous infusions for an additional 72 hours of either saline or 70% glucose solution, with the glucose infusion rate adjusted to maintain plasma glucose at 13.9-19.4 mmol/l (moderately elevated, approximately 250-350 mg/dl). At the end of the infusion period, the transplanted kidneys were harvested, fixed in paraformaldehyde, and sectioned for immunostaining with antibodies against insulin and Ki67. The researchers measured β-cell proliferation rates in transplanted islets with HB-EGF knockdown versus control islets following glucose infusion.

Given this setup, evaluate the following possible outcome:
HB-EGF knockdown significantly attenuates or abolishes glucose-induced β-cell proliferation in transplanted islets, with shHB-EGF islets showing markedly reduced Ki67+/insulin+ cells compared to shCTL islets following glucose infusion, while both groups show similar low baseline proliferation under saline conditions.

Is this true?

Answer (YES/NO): YES